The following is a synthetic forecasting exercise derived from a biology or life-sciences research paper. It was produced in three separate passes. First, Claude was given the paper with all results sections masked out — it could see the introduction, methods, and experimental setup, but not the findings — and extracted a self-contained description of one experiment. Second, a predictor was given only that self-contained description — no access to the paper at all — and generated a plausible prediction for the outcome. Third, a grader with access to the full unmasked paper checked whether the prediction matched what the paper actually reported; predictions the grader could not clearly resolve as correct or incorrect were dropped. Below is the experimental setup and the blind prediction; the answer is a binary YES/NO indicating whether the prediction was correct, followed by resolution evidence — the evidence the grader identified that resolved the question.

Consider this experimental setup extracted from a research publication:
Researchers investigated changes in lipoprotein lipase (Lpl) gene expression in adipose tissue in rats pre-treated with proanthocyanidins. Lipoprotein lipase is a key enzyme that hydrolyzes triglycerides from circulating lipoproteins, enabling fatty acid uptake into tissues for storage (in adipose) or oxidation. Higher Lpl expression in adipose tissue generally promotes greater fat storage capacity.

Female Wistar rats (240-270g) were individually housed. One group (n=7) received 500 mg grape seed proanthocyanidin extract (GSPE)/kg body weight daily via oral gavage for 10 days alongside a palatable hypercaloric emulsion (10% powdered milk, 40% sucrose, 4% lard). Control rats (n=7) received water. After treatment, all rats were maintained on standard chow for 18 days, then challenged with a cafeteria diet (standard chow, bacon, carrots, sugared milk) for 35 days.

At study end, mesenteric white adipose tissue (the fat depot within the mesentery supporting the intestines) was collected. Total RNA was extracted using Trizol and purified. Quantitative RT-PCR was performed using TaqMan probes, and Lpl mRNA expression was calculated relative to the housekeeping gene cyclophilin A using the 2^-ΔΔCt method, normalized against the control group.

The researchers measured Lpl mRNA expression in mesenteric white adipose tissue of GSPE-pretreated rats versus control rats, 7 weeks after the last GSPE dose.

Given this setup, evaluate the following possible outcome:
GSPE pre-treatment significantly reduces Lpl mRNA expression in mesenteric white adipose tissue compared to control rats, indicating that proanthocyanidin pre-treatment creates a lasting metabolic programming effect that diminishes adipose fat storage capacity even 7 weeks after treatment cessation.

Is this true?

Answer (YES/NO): YES